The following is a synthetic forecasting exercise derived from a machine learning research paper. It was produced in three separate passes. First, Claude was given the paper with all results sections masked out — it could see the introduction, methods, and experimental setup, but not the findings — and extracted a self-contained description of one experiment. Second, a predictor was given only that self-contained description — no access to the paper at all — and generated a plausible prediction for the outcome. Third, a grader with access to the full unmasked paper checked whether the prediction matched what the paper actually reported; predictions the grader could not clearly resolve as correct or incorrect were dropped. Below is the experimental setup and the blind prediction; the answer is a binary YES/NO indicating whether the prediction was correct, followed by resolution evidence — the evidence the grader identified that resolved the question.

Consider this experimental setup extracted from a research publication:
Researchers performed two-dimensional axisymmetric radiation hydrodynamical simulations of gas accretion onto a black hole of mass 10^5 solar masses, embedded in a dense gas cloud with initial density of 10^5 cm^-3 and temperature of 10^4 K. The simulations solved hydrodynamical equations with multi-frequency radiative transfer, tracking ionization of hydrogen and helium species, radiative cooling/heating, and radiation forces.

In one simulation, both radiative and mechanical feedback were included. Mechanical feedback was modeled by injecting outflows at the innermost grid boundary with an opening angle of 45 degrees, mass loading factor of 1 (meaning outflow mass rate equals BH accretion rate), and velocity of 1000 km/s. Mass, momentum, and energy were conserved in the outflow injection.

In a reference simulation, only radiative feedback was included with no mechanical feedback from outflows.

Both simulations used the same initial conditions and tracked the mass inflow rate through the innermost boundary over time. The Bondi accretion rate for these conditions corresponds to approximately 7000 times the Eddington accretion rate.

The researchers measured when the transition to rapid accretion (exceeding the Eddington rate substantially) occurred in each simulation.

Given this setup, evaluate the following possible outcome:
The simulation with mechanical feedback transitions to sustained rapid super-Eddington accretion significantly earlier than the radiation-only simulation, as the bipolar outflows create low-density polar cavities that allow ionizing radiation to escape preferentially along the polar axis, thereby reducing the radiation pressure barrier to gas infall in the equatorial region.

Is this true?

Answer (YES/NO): NO